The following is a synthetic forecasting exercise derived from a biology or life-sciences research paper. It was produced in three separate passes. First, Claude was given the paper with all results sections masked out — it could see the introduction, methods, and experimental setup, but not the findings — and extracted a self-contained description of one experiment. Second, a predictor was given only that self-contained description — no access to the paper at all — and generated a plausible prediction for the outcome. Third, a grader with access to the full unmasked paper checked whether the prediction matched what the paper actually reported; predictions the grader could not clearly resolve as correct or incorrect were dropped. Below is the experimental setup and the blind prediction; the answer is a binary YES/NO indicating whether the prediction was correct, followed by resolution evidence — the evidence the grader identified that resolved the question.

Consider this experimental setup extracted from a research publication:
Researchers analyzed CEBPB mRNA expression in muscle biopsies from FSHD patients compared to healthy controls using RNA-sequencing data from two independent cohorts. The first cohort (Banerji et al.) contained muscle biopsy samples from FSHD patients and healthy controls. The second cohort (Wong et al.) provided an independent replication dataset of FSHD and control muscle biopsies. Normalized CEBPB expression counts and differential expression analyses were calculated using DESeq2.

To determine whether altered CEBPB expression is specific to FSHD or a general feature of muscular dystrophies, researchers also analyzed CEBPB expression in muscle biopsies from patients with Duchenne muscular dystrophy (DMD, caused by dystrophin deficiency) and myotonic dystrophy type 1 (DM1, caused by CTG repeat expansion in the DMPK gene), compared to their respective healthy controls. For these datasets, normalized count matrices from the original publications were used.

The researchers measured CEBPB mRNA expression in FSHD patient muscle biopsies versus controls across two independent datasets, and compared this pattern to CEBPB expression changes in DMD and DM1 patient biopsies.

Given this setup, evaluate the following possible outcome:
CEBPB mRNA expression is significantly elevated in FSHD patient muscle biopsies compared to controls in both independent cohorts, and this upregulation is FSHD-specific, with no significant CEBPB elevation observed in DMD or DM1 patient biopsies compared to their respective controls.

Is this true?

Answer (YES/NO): NO